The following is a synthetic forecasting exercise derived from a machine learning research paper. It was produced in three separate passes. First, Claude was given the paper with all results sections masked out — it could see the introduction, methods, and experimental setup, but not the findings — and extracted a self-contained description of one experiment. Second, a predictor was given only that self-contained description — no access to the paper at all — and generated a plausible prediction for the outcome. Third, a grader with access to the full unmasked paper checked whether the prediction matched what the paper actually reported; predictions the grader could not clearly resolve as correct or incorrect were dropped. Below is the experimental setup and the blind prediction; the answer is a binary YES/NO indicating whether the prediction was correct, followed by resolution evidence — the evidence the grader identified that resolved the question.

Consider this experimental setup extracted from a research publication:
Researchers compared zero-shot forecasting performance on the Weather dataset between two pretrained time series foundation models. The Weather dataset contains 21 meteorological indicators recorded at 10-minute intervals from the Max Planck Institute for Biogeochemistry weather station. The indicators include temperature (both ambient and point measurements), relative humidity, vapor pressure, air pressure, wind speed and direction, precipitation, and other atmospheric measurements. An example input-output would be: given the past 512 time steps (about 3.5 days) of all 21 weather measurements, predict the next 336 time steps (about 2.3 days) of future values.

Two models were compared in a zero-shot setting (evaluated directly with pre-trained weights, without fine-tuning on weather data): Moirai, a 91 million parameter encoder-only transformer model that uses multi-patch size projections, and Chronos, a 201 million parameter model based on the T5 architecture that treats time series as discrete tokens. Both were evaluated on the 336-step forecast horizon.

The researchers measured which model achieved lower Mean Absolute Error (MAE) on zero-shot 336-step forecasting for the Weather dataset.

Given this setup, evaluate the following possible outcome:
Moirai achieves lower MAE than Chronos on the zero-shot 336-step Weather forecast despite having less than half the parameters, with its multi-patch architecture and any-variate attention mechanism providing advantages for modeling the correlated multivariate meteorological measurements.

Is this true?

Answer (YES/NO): YES